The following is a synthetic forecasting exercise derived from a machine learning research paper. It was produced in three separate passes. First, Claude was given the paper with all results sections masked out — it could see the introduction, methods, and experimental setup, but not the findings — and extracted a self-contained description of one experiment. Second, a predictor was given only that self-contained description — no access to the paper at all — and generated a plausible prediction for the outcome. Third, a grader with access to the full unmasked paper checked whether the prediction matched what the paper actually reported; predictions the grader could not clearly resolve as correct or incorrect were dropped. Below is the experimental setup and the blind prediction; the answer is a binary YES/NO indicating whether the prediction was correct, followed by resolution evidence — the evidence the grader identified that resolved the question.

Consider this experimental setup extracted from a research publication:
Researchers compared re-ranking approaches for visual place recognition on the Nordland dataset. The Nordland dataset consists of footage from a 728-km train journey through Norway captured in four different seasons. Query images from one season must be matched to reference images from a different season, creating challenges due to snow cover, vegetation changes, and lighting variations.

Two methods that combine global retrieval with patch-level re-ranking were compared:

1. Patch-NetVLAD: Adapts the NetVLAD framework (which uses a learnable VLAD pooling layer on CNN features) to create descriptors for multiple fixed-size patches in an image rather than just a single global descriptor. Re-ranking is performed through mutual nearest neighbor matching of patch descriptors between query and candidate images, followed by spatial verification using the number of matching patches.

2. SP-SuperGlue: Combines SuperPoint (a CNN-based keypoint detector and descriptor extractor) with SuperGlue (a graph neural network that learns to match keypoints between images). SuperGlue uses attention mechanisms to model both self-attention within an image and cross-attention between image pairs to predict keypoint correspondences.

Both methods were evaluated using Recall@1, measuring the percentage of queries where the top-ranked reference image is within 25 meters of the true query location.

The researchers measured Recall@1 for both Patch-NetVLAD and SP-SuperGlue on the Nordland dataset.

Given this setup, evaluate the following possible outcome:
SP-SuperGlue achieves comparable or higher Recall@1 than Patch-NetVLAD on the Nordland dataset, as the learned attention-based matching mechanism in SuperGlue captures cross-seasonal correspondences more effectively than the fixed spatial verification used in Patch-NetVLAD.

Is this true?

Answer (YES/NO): NO